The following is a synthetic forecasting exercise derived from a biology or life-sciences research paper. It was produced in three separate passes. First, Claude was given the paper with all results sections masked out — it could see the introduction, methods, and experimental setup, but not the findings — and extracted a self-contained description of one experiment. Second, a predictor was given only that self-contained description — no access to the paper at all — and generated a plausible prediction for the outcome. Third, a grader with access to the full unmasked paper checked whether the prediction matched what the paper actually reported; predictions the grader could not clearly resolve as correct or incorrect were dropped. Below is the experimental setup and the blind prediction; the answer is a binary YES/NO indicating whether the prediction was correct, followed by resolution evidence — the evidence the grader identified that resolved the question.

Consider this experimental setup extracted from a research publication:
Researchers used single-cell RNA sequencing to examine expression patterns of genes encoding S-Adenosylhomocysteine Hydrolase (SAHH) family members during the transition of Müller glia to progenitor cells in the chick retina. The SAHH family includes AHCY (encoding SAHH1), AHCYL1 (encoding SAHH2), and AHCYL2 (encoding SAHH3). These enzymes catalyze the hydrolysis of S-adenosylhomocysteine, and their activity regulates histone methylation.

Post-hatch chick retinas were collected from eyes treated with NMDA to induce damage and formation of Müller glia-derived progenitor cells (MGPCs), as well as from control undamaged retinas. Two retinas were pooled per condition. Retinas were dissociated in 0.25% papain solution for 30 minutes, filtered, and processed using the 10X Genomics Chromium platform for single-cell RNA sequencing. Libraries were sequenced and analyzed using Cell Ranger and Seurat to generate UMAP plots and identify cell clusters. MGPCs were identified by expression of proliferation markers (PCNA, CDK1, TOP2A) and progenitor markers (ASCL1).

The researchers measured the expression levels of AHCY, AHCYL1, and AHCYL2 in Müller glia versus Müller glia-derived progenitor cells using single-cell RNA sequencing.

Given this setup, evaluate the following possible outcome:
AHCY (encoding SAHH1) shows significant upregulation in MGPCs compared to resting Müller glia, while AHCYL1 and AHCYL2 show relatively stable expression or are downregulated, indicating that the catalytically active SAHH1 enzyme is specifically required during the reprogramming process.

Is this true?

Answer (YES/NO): NO